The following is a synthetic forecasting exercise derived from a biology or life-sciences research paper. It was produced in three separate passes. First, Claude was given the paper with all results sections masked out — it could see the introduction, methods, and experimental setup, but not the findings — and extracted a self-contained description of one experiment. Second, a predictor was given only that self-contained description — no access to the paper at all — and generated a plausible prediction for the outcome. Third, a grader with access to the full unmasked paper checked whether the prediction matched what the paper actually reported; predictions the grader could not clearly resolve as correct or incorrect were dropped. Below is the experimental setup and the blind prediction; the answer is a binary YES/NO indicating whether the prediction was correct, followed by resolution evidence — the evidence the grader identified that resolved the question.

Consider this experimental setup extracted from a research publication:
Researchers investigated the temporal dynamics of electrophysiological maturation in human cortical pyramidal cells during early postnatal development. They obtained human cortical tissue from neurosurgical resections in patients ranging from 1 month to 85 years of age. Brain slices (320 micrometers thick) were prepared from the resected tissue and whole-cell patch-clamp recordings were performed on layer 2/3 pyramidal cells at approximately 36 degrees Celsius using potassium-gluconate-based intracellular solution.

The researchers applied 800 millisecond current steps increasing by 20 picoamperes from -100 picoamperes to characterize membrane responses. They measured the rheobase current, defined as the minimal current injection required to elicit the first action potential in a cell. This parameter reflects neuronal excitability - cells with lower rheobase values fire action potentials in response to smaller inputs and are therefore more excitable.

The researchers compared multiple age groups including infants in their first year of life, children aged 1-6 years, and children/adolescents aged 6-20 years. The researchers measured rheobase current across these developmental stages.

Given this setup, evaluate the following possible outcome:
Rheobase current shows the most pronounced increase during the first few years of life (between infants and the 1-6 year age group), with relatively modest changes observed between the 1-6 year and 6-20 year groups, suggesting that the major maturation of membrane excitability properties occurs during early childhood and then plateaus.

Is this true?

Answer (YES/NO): NO